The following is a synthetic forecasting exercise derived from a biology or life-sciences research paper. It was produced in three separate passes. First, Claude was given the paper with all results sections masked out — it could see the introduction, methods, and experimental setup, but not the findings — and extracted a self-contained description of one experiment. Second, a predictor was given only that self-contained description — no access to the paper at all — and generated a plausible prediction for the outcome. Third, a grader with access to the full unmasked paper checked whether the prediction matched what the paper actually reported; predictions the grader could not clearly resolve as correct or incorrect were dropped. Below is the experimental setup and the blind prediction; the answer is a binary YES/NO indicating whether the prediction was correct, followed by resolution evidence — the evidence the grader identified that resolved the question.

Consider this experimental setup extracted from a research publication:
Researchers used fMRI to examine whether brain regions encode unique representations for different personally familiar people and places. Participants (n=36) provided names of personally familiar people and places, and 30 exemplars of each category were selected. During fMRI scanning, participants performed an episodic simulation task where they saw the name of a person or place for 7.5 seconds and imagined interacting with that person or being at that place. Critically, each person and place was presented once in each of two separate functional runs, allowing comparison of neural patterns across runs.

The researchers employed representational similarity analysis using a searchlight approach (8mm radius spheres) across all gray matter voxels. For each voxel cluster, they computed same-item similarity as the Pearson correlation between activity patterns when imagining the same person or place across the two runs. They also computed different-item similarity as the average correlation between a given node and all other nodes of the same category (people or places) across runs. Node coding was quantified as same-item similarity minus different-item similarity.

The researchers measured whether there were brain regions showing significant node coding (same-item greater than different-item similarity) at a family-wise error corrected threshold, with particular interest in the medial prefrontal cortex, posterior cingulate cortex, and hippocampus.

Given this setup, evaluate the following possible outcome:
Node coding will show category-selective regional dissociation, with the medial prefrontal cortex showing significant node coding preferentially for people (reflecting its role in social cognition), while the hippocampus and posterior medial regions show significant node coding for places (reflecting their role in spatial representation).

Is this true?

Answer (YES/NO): NO